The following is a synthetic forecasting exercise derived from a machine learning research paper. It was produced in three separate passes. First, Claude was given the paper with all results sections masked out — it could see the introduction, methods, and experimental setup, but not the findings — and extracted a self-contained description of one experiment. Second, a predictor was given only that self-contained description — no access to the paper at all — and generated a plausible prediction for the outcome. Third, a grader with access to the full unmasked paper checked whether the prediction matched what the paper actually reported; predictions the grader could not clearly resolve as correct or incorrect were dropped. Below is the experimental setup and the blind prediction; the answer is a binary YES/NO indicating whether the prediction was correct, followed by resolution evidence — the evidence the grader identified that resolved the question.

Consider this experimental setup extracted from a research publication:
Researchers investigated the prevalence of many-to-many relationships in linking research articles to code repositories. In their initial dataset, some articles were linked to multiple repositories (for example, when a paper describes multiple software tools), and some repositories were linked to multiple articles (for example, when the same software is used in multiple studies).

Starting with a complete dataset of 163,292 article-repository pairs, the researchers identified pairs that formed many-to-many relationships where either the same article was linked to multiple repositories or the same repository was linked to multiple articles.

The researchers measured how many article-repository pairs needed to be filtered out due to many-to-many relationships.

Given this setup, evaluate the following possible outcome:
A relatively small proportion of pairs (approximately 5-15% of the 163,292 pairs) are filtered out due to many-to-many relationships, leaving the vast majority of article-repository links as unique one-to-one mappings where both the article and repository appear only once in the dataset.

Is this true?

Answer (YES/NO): NO